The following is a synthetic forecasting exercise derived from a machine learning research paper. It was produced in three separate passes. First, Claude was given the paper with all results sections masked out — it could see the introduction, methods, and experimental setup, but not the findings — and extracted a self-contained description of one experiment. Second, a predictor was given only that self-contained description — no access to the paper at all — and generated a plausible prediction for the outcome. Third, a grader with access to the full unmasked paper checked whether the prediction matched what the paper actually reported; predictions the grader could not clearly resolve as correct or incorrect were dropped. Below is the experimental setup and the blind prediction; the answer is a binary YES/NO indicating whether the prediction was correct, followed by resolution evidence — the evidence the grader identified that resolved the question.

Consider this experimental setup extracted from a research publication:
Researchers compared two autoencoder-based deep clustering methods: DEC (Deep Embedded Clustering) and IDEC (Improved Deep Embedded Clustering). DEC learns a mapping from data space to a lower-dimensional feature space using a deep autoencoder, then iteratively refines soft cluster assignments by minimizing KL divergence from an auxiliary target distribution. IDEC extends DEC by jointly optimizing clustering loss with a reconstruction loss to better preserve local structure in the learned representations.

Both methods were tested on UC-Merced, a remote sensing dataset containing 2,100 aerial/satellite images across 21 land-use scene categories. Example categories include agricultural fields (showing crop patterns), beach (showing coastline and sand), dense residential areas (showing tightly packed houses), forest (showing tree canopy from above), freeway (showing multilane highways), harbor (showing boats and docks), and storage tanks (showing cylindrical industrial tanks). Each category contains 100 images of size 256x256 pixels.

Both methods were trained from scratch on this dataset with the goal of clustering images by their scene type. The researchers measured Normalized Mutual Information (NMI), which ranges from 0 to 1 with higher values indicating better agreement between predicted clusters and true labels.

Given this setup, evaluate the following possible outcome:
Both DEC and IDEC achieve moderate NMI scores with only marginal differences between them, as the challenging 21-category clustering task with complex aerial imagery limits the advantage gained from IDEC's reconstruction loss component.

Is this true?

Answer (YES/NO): NO